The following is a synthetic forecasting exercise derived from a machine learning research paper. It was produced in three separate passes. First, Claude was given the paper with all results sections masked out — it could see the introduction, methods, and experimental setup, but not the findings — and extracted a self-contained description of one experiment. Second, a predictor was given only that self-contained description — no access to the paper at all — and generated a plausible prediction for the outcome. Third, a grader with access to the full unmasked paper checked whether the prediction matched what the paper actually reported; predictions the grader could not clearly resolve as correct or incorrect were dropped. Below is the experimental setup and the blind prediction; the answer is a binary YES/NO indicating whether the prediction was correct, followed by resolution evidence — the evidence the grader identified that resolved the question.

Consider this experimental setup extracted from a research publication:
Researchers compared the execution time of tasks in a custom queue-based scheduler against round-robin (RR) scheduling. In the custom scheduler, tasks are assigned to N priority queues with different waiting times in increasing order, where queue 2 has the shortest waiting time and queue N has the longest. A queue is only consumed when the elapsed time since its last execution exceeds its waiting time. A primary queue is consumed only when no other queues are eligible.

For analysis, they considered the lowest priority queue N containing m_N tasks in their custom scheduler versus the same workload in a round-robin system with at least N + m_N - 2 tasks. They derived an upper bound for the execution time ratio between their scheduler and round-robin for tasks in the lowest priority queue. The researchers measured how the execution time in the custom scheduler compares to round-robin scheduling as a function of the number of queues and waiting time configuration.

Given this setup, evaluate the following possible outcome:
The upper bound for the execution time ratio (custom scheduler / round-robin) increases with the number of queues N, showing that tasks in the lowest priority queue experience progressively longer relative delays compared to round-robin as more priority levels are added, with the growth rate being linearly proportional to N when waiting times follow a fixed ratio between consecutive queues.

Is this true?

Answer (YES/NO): YES